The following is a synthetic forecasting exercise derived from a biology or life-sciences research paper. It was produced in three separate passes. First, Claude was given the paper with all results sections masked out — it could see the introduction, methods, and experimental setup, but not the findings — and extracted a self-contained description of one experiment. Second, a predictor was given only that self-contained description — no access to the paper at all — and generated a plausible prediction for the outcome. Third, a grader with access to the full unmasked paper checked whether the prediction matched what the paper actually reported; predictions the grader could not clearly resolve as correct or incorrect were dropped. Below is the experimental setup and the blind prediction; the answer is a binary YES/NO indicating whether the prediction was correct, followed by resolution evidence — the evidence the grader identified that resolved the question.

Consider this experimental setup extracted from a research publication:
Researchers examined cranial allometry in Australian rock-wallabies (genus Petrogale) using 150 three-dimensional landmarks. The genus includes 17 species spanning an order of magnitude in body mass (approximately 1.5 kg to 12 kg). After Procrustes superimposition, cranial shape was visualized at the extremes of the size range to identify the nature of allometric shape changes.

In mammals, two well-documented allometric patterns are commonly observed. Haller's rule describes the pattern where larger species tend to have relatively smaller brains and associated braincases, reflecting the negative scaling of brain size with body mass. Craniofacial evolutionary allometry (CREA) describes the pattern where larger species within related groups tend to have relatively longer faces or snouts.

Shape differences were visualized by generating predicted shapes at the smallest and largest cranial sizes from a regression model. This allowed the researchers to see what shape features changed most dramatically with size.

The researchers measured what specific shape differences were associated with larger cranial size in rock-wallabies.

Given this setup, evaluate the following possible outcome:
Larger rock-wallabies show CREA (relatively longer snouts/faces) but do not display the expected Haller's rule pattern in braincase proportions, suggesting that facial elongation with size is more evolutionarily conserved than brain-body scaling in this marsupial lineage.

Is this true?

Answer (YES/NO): NO